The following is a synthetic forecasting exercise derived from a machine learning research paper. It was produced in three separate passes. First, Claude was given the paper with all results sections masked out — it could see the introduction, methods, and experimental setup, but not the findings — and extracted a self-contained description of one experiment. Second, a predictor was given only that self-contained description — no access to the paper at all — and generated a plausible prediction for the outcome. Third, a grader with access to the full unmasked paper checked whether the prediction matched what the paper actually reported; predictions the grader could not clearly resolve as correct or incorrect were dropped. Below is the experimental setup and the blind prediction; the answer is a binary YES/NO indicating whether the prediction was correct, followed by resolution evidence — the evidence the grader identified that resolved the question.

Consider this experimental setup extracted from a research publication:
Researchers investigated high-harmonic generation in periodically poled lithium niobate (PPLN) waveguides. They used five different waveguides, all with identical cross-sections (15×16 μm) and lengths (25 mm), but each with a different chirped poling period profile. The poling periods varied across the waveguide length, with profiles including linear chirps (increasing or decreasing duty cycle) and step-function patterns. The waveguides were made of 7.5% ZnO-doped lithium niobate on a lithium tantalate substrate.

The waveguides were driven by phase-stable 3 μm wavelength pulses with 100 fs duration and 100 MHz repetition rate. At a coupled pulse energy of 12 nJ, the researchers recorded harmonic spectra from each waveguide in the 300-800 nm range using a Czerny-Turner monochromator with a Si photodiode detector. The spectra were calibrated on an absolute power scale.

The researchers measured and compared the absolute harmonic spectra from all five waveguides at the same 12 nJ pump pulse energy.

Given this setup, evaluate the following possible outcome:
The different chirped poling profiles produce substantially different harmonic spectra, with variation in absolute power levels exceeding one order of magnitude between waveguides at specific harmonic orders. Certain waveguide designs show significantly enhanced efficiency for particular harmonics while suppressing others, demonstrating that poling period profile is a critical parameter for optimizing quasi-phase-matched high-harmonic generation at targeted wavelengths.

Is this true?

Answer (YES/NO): NO